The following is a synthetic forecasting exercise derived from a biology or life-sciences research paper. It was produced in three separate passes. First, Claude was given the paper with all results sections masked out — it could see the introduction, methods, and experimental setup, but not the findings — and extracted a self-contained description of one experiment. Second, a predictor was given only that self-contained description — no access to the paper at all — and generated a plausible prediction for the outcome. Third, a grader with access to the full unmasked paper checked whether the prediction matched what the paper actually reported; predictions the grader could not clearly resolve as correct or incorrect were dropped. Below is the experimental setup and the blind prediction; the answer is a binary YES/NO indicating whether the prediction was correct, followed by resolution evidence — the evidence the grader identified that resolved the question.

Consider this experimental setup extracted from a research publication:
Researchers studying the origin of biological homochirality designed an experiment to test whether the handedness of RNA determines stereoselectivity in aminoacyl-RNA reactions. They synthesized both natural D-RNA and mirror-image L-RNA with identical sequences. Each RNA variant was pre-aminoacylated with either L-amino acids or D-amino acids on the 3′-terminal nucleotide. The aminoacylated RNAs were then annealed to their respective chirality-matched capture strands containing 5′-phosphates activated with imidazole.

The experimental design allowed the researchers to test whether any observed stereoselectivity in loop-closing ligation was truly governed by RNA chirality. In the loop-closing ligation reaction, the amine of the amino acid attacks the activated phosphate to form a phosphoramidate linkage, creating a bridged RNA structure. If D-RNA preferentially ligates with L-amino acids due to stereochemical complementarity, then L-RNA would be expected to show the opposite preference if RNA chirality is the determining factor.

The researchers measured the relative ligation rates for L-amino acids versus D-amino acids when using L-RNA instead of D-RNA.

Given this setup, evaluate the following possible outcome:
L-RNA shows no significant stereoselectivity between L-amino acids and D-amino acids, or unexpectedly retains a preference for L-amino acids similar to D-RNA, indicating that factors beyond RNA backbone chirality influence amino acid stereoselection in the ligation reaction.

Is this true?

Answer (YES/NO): NO